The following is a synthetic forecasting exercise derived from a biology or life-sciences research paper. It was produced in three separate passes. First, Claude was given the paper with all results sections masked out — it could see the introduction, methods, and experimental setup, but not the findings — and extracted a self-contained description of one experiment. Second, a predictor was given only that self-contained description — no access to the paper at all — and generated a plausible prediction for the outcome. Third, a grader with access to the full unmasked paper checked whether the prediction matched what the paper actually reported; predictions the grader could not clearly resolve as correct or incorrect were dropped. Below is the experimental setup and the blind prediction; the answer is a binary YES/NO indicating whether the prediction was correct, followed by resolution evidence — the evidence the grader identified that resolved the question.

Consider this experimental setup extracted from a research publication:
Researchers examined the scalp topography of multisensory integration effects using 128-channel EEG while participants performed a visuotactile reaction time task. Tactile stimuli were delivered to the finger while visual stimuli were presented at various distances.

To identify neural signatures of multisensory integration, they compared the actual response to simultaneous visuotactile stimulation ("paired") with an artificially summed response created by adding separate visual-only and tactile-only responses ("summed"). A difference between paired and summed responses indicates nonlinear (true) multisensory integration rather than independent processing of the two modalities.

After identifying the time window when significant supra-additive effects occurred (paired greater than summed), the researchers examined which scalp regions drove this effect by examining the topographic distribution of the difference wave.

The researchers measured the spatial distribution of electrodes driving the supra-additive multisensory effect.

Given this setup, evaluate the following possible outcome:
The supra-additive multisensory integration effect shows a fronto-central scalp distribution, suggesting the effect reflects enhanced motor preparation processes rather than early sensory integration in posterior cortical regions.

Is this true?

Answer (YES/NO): NO